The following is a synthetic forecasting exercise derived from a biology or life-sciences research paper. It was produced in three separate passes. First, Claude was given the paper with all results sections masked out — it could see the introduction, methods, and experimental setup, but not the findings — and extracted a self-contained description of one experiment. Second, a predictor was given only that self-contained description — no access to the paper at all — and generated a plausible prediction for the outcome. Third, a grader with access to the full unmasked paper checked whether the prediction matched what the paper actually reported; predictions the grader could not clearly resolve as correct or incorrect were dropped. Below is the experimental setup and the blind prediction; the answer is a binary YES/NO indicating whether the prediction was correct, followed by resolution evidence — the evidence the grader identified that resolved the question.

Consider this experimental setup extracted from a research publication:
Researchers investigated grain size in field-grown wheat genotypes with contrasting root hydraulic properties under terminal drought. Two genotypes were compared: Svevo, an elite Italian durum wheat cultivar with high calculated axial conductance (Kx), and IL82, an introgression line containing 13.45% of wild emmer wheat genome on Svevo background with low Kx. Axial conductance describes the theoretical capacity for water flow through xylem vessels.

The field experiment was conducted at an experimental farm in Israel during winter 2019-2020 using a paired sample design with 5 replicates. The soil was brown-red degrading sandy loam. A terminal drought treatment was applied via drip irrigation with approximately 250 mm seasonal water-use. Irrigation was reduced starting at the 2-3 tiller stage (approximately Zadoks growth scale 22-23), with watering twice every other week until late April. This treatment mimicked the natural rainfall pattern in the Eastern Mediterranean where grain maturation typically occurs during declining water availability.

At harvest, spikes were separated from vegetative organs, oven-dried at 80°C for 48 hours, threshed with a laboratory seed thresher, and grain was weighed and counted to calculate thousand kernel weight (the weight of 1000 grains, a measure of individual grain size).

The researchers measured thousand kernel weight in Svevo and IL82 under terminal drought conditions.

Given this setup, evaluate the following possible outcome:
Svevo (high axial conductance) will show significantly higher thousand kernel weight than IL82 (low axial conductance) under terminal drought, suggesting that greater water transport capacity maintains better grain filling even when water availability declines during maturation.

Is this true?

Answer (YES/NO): NO